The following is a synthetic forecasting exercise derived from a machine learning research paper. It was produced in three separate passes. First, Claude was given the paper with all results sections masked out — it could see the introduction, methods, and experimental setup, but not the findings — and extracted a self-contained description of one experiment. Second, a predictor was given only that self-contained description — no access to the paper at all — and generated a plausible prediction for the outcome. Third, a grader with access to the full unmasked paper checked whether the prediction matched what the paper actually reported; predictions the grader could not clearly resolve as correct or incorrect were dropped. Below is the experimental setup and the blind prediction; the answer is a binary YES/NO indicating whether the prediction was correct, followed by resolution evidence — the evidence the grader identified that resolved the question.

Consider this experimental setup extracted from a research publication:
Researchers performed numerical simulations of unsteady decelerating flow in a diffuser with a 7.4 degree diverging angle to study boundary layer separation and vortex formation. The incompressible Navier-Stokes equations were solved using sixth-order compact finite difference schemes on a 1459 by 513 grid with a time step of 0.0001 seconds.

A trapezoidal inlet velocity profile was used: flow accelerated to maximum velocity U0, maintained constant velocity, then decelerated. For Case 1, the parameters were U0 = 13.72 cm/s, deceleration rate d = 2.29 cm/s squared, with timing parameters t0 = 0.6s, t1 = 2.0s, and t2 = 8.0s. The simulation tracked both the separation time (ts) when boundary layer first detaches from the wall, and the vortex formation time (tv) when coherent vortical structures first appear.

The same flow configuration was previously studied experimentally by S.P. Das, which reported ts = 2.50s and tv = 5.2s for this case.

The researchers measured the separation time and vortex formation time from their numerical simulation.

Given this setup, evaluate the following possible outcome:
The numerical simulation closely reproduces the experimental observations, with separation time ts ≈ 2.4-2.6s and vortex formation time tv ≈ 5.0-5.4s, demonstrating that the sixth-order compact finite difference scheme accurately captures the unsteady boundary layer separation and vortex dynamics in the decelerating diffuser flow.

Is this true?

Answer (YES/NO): NO